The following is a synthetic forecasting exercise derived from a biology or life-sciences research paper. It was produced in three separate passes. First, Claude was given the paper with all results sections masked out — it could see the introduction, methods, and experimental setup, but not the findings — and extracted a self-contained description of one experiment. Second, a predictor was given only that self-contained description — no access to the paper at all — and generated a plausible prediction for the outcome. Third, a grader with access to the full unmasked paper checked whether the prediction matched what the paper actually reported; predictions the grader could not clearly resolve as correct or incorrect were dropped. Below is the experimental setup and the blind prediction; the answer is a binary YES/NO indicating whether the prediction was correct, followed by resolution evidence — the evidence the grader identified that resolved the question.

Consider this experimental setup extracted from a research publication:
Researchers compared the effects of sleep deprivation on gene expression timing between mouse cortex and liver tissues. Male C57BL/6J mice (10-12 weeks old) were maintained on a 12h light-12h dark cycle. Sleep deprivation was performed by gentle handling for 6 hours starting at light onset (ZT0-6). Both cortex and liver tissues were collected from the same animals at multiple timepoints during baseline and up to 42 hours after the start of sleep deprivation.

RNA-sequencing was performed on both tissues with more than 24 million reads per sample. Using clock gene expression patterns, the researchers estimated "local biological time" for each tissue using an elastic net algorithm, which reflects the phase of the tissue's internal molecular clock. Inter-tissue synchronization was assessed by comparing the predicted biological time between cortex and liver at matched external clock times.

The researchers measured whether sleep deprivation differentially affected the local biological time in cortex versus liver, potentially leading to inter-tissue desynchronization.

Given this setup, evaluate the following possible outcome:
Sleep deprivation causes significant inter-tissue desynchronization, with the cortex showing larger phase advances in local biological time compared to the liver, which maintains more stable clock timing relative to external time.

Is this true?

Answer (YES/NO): NO